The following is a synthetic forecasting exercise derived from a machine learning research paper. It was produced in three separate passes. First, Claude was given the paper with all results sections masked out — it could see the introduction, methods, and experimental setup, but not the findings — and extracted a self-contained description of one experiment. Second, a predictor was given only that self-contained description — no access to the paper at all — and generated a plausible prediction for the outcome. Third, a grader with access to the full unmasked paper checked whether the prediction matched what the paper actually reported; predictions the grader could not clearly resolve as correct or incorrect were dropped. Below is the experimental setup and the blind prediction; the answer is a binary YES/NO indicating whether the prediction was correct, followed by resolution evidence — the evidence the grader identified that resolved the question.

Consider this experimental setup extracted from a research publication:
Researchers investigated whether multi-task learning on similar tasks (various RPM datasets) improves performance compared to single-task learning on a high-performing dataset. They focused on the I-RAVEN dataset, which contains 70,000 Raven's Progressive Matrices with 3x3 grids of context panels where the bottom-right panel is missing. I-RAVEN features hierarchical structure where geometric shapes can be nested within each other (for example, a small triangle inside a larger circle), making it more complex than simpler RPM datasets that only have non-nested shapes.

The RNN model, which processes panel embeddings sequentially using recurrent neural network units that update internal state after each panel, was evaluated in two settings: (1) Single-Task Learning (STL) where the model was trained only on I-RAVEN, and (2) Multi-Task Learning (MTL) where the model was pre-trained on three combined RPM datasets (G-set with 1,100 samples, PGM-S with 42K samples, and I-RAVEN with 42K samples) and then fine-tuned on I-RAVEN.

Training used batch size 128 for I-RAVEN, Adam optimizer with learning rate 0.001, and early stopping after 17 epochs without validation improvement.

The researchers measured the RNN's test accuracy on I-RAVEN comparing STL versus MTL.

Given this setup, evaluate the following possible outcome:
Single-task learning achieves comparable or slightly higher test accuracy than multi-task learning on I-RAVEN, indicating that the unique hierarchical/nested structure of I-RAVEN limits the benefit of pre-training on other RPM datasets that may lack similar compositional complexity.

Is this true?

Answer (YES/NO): YES